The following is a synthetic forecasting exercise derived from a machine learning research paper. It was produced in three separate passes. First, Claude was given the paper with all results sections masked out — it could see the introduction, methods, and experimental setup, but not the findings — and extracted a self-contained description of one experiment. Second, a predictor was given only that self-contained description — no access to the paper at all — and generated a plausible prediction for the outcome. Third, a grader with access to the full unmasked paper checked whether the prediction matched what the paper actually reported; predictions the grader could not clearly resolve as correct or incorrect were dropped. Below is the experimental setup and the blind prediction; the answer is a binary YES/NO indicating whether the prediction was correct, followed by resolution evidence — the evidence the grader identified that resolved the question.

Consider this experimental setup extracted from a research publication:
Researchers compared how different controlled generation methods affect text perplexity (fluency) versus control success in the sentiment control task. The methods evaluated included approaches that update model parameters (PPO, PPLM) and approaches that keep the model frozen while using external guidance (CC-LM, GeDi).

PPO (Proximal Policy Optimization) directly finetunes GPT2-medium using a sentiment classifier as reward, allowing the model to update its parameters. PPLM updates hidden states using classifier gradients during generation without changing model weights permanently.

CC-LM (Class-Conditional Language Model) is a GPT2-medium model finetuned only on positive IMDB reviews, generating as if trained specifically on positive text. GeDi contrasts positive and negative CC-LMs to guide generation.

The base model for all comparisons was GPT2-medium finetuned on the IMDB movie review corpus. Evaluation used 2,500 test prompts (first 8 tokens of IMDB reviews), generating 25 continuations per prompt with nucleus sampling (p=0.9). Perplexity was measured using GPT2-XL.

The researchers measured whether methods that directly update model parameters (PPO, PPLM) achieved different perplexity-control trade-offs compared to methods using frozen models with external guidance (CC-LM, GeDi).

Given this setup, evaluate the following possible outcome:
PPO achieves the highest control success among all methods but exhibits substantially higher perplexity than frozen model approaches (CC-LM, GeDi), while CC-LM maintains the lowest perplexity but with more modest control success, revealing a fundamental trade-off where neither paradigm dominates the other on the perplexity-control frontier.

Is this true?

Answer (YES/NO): NO